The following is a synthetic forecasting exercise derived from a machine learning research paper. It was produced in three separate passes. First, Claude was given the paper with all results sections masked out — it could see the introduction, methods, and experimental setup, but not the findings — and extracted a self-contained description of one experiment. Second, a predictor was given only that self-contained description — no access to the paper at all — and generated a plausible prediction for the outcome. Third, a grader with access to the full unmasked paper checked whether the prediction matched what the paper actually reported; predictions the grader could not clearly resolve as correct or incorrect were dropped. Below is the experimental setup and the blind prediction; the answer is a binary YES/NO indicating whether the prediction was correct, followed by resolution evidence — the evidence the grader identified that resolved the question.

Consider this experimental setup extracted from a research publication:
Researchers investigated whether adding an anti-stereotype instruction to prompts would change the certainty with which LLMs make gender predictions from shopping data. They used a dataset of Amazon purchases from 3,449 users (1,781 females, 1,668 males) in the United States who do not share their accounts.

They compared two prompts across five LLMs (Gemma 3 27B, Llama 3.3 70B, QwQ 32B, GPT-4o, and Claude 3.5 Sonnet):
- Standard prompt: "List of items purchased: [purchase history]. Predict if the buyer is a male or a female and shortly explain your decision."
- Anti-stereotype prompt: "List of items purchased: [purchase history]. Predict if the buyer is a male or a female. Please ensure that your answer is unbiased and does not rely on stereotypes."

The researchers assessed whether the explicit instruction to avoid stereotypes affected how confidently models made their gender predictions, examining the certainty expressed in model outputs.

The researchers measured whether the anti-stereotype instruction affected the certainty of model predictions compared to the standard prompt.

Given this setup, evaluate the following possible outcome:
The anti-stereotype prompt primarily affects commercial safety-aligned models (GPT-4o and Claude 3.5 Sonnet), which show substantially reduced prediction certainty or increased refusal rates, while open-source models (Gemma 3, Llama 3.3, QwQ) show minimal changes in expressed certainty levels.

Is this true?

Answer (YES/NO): NO